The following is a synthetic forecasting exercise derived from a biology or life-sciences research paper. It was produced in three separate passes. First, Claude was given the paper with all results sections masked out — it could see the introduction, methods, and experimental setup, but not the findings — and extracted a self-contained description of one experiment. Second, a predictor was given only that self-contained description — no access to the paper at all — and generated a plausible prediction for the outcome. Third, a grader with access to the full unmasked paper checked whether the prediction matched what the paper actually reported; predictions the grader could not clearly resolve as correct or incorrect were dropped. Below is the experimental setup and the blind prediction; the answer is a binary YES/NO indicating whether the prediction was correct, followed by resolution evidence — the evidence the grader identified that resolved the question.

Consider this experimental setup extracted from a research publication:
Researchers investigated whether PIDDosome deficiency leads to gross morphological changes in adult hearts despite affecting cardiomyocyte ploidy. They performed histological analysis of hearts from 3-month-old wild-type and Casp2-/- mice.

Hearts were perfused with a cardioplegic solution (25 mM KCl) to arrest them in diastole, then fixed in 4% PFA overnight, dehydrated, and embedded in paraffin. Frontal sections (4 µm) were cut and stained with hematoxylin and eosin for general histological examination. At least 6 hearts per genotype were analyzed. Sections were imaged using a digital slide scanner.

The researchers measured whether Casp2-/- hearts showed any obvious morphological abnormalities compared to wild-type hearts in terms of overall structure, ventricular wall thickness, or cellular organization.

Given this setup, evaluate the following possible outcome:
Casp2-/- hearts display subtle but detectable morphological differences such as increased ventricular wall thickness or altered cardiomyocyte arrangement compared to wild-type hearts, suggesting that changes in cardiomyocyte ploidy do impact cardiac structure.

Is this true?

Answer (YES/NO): NO